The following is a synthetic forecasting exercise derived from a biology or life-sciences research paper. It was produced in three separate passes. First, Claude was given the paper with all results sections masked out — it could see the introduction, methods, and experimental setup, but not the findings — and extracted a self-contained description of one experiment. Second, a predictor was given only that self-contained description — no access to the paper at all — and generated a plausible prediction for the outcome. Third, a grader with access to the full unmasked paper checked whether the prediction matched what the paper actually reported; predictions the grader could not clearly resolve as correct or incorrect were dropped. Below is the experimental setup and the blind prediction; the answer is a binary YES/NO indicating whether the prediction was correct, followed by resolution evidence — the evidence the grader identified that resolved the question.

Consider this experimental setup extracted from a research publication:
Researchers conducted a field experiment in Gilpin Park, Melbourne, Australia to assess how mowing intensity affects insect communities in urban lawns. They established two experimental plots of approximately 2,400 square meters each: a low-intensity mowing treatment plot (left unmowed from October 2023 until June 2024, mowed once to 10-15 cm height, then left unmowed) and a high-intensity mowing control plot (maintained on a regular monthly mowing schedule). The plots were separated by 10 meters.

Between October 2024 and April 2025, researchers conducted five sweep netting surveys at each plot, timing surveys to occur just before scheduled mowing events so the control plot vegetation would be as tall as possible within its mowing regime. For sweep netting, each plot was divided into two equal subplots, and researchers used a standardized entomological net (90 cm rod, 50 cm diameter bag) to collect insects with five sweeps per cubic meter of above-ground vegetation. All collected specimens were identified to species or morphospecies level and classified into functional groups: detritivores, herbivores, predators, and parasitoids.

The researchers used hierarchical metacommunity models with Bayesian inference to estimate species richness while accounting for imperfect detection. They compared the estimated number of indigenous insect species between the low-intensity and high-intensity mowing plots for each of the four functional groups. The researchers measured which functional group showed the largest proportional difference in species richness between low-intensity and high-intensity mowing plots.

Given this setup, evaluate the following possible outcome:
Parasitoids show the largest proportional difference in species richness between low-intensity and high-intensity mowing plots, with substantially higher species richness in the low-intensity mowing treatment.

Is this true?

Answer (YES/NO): YES